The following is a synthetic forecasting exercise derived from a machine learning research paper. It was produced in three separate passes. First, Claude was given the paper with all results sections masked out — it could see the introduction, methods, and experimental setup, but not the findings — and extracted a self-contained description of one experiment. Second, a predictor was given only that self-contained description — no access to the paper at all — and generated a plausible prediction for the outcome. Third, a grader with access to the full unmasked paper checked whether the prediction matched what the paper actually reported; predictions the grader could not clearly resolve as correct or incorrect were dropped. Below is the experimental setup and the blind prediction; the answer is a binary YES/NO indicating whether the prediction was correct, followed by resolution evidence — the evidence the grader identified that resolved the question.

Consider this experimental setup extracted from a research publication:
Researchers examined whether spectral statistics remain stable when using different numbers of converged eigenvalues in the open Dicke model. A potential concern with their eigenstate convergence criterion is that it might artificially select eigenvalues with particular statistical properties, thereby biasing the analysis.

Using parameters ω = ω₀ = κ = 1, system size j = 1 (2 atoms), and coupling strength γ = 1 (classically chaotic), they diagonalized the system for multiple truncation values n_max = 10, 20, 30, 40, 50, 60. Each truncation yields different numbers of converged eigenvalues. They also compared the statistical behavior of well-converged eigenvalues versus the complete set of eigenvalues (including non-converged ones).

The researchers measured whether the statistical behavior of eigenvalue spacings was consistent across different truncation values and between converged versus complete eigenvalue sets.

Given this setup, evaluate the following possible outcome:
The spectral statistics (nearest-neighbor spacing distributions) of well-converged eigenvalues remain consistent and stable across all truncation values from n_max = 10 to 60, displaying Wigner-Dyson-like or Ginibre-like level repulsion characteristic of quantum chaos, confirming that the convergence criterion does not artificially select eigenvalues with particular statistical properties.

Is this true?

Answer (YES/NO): YES